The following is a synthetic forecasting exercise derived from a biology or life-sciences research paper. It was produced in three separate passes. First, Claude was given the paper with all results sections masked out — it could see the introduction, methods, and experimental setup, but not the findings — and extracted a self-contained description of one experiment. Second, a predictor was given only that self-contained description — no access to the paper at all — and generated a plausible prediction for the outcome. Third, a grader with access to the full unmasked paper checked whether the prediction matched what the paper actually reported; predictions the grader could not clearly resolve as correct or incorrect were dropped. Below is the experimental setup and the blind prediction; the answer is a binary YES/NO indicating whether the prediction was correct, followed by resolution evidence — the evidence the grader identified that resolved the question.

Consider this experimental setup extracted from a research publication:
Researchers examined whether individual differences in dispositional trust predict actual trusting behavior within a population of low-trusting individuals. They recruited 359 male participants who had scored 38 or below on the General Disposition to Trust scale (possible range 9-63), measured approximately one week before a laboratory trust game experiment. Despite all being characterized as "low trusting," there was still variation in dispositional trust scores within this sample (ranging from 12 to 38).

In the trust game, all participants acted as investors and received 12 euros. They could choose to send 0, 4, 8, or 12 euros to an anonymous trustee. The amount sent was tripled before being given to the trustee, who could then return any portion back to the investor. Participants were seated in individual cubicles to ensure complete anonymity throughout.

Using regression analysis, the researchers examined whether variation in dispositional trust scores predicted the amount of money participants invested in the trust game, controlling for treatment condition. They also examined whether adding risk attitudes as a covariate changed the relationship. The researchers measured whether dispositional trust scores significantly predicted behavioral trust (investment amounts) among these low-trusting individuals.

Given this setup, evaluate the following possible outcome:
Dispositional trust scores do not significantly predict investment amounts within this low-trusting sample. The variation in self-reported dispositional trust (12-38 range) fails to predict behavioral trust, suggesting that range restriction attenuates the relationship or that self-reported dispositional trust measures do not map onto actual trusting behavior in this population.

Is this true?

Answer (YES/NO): YES